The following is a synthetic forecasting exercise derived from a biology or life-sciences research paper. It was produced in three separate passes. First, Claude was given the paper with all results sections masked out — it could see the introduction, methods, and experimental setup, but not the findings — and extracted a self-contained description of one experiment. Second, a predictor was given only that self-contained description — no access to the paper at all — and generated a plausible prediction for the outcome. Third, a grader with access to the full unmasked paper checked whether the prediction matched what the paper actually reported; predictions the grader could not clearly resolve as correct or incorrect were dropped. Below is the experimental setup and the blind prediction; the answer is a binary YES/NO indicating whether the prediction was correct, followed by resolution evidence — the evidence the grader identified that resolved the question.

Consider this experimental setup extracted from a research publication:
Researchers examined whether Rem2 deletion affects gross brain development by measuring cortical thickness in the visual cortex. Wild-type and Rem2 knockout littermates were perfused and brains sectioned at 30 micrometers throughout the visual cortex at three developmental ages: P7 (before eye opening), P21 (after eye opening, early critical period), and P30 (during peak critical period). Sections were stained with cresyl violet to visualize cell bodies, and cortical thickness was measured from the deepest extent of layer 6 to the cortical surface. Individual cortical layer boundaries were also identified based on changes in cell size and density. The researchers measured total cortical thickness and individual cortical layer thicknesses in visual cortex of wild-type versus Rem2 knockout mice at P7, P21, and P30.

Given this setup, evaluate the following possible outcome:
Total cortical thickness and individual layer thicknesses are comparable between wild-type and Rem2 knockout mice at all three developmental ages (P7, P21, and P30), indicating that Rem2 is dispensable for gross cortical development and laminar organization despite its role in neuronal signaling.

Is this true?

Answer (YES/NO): NO